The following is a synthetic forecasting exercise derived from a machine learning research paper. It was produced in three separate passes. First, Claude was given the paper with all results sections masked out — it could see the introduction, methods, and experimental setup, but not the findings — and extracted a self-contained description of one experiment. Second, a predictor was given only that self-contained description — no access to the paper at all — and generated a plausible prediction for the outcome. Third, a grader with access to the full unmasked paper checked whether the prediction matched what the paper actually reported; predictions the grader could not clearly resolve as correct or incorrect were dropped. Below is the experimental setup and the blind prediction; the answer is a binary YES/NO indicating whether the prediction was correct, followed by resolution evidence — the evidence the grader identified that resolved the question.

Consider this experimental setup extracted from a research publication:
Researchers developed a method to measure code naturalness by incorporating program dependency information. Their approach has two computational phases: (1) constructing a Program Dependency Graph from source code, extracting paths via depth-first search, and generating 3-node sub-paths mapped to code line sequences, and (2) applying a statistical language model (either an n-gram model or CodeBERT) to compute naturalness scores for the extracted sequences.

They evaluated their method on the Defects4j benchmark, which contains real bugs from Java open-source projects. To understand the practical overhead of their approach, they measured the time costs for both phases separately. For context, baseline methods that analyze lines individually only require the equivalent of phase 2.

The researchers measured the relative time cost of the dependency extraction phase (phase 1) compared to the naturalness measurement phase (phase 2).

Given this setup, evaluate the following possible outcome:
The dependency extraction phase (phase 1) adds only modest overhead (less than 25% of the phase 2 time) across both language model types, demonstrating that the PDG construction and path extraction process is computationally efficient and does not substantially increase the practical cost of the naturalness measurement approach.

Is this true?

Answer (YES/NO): NO